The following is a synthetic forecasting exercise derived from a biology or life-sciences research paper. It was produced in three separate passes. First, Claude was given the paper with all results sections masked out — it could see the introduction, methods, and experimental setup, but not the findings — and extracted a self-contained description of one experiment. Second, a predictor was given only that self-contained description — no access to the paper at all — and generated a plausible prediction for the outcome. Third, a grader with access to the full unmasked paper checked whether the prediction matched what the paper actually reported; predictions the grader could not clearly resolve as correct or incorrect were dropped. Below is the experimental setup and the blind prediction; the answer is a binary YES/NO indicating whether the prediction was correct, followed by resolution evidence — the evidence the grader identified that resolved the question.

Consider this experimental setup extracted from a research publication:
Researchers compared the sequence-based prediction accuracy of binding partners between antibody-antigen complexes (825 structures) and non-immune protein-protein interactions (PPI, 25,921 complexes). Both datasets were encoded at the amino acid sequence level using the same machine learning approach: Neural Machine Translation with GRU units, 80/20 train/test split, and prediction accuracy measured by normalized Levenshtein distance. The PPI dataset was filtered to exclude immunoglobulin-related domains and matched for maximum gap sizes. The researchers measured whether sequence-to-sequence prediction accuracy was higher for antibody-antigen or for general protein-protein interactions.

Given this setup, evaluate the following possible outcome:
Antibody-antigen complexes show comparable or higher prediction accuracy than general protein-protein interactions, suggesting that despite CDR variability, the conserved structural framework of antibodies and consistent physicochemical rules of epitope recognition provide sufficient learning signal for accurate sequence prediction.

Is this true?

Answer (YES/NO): NO